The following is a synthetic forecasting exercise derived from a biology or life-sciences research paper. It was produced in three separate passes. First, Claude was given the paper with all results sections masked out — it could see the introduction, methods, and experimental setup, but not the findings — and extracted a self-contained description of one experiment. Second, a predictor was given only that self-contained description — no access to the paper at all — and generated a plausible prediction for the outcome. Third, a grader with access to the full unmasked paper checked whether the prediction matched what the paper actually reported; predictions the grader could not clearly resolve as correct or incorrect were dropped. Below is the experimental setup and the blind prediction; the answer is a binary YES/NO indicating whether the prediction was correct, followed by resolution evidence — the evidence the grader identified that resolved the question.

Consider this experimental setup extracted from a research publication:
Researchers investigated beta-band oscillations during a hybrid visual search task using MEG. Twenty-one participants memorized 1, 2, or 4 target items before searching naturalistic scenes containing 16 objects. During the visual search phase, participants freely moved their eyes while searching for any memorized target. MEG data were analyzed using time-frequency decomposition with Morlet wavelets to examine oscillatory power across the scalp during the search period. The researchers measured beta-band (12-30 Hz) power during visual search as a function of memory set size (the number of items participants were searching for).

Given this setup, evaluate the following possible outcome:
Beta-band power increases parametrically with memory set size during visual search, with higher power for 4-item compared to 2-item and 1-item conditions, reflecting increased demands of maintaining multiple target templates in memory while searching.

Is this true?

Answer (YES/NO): NO